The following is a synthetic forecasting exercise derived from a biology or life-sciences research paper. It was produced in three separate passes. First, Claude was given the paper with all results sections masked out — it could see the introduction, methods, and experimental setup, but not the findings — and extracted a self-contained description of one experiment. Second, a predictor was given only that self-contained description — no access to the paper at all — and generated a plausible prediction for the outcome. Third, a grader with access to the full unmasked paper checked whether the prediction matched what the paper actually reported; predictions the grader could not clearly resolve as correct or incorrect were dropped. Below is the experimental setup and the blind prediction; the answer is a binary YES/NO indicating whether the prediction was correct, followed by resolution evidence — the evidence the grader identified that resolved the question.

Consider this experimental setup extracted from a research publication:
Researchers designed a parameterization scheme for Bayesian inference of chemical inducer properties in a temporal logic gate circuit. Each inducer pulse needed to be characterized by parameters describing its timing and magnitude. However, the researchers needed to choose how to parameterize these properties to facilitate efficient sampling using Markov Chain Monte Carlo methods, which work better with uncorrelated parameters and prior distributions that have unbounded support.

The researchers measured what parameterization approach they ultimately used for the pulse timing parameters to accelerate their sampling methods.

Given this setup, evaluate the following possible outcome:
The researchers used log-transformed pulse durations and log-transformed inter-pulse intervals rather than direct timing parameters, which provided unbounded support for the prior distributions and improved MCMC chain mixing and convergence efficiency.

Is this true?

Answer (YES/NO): NO